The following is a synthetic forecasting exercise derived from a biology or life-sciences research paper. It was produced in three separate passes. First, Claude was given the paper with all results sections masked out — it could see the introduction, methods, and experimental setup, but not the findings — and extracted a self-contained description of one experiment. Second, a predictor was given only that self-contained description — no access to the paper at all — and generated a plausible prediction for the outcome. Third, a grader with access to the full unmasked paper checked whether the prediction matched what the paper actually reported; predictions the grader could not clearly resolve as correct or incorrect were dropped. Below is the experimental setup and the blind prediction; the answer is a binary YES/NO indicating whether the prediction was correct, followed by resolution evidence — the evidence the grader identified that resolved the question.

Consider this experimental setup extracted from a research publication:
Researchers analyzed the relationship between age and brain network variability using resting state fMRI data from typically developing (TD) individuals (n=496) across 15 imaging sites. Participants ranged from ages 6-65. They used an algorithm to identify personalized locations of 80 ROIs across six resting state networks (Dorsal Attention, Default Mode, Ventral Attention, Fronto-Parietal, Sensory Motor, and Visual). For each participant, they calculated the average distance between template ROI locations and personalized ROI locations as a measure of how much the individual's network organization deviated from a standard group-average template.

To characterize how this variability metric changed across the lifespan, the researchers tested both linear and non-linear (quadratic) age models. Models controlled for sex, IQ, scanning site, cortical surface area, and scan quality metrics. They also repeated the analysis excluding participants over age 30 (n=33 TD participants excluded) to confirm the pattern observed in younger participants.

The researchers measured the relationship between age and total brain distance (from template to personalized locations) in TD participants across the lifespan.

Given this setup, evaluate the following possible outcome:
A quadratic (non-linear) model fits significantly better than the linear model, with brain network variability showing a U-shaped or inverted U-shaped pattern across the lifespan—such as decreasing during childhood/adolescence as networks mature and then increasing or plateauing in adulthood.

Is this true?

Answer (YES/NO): YES